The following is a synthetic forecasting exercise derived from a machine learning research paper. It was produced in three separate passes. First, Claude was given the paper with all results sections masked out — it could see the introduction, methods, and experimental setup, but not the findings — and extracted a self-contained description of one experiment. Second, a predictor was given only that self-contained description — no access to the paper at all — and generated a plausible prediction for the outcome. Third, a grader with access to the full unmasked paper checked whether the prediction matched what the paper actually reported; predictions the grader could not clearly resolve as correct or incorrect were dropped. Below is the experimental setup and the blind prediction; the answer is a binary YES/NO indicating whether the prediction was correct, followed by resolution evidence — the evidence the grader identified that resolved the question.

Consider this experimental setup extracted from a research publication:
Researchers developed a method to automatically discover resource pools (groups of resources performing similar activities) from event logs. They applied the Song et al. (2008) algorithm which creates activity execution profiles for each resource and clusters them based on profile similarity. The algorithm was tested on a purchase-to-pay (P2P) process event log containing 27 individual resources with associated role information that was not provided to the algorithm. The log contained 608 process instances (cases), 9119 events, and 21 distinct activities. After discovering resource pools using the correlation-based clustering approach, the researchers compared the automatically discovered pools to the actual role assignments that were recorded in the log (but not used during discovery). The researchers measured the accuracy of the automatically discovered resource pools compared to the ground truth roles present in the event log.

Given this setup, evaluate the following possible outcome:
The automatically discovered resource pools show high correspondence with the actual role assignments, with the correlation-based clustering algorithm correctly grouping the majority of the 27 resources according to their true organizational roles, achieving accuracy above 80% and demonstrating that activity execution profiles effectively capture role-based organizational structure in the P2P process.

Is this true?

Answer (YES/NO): YES